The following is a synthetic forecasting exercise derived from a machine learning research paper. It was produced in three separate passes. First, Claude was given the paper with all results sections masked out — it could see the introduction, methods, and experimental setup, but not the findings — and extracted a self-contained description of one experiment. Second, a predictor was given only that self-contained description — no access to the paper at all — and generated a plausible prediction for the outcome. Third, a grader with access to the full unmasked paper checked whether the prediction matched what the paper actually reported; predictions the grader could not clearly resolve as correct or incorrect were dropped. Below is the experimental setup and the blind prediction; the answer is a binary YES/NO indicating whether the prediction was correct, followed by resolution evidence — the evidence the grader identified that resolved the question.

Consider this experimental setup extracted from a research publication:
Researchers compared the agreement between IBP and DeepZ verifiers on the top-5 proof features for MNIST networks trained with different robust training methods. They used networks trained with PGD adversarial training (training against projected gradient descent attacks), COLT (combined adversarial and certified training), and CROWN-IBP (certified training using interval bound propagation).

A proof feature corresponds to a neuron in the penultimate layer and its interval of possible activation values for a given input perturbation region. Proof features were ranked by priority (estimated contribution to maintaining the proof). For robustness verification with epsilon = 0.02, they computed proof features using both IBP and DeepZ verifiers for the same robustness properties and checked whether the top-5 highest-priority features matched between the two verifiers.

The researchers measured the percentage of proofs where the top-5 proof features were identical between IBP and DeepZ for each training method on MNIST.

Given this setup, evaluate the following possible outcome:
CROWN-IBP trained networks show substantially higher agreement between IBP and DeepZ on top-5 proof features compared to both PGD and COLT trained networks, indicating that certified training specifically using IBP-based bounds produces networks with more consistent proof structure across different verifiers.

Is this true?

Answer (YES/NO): NO